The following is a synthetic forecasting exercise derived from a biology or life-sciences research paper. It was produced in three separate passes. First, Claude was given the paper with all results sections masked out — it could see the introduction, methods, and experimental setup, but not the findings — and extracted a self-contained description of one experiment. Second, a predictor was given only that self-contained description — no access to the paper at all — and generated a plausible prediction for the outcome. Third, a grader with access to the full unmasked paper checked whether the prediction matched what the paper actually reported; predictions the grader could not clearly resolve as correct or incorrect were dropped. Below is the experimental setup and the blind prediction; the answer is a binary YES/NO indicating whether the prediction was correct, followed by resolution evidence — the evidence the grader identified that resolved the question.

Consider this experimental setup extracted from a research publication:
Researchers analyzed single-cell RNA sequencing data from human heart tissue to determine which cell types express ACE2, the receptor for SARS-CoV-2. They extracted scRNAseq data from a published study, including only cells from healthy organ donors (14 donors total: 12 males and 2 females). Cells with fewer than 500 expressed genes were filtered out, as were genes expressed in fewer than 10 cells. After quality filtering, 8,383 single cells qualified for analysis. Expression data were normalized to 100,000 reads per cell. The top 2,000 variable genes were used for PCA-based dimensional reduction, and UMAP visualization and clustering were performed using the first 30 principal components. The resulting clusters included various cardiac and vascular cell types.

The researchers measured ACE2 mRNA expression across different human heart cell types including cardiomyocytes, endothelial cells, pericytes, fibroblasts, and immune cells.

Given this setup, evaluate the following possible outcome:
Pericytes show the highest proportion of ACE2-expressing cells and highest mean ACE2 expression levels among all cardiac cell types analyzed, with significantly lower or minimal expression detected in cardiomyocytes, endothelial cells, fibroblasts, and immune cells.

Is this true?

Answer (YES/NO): YES